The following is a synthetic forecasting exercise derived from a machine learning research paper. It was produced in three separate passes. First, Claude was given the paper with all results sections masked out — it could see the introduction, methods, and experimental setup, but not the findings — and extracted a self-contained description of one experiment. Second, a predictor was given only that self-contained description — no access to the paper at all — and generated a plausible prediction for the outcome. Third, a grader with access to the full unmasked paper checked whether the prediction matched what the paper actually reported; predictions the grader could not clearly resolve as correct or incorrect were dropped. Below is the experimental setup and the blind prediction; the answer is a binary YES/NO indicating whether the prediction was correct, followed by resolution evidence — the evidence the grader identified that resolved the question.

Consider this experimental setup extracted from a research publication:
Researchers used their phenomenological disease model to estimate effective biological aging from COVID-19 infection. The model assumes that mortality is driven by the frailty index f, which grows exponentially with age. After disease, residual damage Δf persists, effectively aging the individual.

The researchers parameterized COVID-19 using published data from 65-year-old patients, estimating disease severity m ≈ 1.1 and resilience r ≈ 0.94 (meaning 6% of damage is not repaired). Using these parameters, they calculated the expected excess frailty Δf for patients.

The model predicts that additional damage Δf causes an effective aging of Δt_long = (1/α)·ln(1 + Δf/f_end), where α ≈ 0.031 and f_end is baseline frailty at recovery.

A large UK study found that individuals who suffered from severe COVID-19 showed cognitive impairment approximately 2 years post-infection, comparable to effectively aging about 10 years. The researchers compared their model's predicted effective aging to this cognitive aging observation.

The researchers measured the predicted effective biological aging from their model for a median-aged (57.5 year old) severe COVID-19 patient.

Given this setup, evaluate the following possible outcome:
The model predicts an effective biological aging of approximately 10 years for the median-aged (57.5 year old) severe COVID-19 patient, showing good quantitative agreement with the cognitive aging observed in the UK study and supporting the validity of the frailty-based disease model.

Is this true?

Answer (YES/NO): NO